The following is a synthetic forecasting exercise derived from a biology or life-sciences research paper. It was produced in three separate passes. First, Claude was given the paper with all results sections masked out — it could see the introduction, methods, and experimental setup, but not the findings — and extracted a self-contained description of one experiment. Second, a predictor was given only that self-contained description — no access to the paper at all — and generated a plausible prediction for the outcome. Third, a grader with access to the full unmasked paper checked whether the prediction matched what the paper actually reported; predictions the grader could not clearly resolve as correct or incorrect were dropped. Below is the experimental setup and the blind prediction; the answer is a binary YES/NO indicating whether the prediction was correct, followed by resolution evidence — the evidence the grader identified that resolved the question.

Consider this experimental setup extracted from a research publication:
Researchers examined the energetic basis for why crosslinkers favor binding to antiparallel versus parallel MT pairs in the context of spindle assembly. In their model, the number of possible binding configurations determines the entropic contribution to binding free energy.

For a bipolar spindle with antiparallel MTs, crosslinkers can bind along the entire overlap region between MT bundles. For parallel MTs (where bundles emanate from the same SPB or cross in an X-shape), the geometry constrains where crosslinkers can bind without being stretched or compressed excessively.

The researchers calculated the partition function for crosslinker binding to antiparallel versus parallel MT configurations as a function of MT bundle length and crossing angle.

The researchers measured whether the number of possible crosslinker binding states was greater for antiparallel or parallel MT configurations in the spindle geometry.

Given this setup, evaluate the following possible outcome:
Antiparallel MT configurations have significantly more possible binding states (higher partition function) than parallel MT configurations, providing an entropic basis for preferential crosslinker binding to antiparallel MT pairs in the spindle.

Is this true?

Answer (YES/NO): YES